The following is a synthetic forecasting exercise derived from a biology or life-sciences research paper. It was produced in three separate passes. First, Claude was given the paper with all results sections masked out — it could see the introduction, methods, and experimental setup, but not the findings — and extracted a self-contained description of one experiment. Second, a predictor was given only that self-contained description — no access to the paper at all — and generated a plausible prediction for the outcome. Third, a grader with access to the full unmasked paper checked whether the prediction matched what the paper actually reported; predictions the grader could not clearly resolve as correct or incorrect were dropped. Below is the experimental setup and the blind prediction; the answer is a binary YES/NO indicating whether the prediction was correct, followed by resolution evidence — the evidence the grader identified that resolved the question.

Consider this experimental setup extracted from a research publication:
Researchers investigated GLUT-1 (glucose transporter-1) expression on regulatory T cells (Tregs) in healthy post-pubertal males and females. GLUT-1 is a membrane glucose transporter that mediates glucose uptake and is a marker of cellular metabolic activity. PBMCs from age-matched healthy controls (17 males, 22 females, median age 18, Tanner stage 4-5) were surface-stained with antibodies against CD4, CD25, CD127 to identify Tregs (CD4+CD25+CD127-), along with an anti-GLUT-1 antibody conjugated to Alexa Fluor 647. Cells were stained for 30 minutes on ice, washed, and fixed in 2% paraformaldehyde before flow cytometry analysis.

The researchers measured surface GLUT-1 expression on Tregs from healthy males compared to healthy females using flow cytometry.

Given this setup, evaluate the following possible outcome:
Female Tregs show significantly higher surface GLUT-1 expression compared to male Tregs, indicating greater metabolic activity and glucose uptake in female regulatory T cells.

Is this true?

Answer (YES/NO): NO